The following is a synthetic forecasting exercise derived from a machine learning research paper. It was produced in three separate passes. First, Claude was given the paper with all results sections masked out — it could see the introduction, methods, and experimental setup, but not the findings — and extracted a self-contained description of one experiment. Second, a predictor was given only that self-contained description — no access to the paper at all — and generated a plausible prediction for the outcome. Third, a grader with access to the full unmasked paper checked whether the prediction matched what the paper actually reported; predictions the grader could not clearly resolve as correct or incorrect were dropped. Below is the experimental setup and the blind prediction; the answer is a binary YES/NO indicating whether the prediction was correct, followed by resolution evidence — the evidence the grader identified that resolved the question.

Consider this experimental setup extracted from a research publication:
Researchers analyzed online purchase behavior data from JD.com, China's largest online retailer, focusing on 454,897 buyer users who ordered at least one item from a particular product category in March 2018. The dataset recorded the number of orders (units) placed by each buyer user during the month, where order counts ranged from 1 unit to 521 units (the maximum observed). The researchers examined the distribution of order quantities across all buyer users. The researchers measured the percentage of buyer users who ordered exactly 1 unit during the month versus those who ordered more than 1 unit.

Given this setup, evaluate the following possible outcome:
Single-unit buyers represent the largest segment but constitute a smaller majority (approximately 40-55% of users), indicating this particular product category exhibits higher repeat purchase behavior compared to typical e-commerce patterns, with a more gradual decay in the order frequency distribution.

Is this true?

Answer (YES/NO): NO